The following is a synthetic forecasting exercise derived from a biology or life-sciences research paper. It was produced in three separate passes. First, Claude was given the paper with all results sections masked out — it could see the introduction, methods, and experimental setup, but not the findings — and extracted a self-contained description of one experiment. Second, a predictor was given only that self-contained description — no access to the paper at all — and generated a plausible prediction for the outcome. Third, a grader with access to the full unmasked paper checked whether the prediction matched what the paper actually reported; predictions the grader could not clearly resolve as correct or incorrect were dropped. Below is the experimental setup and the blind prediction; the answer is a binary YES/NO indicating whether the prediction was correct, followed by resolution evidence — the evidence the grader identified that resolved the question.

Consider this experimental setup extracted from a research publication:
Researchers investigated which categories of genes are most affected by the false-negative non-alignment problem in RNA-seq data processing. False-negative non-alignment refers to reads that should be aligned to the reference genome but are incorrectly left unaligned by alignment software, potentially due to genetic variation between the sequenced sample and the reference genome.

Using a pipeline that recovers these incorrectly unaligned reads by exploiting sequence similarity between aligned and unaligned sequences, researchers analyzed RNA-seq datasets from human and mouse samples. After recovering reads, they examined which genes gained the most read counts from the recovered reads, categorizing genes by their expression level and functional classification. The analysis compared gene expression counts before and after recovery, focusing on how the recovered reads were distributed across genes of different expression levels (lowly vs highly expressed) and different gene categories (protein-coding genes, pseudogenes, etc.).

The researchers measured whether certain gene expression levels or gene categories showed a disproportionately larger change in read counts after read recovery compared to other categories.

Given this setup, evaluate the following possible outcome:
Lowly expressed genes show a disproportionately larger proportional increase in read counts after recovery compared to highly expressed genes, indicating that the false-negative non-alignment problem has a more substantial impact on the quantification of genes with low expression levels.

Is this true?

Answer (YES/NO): YES